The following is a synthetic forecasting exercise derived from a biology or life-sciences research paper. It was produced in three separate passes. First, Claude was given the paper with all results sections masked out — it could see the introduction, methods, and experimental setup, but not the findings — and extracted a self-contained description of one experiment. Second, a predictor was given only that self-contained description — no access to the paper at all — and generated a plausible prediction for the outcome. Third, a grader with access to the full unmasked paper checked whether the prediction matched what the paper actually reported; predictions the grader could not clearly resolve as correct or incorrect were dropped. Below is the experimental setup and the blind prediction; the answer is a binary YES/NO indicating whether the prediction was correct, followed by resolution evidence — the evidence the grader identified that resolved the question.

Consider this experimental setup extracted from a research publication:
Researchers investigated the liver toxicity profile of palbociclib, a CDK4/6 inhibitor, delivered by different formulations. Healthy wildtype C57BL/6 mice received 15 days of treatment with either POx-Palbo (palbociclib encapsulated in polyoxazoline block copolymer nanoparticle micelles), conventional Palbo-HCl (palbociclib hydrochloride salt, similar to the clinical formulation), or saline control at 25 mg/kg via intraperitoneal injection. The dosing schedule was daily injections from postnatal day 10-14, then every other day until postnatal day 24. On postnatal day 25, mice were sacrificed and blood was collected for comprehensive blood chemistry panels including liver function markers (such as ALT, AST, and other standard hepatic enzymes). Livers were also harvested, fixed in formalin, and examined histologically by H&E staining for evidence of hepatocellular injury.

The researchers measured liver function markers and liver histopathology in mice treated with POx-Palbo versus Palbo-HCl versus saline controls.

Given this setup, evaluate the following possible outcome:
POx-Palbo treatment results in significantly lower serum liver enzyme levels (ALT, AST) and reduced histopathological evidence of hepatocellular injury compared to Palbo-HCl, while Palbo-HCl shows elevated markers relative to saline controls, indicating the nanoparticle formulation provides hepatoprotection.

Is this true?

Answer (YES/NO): NO